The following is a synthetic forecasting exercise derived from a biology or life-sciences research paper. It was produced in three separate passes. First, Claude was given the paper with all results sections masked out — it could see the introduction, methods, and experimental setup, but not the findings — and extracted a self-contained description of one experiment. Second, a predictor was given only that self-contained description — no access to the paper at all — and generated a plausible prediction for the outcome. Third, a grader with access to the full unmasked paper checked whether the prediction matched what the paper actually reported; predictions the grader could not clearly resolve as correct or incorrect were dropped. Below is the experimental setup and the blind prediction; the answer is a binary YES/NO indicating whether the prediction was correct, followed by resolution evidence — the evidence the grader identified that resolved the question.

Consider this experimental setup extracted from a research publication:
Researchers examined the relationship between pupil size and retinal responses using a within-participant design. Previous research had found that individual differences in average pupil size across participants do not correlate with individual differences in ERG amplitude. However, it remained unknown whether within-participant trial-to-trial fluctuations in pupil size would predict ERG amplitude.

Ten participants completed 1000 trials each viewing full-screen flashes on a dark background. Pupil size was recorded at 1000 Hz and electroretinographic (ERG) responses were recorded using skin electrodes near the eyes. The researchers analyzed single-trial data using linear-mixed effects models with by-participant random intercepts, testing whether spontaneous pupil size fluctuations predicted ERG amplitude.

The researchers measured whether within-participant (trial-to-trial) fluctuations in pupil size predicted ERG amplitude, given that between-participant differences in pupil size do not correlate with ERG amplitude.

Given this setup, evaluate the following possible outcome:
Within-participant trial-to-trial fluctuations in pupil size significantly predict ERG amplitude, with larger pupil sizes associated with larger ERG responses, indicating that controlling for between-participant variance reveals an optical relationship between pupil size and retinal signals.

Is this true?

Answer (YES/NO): NO